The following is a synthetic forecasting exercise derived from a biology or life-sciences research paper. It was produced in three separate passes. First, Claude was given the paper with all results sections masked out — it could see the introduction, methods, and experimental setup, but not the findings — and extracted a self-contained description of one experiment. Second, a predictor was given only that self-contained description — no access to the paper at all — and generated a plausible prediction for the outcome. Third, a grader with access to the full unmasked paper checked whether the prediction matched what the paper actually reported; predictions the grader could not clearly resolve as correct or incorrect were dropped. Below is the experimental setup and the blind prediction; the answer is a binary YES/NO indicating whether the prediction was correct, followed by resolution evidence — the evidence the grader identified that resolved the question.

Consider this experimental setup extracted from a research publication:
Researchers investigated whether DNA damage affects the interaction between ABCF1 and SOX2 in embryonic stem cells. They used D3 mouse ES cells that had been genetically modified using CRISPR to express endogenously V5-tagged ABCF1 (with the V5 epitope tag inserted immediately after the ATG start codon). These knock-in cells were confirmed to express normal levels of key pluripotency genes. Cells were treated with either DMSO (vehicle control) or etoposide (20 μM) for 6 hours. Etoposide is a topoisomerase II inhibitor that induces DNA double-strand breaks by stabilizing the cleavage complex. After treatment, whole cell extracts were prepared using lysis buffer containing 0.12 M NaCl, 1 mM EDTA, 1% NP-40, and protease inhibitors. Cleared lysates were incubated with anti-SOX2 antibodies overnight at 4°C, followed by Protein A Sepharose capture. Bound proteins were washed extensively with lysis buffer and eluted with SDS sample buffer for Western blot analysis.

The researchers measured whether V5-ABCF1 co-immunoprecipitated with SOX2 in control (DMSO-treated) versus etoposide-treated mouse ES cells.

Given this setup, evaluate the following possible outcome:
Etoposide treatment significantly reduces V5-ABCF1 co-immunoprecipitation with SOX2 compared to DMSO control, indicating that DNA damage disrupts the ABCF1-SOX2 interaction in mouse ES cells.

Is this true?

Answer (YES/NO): YES